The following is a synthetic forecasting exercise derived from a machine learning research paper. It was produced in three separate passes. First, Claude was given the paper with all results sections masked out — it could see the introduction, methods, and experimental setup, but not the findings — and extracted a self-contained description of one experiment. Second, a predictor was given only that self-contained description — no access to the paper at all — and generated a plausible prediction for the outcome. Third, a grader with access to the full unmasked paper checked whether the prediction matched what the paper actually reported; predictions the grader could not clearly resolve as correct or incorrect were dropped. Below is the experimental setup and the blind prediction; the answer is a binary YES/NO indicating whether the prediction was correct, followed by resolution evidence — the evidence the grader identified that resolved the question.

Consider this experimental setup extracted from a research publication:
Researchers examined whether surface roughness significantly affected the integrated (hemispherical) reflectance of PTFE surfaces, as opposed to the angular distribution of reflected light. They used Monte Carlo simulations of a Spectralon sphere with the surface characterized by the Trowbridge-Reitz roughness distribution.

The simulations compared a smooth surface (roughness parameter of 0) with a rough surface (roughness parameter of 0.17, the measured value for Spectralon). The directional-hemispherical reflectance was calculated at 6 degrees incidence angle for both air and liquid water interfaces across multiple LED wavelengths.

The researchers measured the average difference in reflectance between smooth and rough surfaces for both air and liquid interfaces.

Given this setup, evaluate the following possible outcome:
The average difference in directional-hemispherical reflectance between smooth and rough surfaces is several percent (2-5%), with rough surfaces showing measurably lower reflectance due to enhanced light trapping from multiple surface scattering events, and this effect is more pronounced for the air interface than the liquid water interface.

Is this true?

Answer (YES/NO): NO